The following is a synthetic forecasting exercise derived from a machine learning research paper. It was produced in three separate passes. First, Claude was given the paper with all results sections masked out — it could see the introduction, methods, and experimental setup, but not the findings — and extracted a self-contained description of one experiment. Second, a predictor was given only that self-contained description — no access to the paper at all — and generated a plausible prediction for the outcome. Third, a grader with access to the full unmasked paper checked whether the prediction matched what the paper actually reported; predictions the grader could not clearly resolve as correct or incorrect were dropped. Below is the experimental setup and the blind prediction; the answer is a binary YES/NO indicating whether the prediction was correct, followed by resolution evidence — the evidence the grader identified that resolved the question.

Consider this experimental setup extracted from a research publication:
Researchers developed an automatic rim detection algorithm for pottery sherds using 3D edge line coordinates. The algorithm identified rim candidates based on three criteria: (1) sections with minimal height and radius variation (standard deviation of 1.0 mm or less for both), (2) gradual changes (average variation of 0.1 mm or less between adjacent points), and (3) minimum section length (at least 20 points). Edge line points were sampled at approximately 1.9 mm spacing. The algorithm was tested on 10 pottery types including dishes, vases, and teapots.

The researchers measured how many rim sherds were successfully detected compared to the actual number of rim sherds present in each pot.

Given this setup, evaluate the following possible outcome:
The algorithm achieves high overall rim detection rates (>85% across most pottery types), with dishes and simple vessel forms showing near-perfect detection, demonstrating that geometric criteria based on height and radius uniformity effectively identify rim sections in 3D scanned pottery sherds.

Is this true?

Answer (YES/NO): NO